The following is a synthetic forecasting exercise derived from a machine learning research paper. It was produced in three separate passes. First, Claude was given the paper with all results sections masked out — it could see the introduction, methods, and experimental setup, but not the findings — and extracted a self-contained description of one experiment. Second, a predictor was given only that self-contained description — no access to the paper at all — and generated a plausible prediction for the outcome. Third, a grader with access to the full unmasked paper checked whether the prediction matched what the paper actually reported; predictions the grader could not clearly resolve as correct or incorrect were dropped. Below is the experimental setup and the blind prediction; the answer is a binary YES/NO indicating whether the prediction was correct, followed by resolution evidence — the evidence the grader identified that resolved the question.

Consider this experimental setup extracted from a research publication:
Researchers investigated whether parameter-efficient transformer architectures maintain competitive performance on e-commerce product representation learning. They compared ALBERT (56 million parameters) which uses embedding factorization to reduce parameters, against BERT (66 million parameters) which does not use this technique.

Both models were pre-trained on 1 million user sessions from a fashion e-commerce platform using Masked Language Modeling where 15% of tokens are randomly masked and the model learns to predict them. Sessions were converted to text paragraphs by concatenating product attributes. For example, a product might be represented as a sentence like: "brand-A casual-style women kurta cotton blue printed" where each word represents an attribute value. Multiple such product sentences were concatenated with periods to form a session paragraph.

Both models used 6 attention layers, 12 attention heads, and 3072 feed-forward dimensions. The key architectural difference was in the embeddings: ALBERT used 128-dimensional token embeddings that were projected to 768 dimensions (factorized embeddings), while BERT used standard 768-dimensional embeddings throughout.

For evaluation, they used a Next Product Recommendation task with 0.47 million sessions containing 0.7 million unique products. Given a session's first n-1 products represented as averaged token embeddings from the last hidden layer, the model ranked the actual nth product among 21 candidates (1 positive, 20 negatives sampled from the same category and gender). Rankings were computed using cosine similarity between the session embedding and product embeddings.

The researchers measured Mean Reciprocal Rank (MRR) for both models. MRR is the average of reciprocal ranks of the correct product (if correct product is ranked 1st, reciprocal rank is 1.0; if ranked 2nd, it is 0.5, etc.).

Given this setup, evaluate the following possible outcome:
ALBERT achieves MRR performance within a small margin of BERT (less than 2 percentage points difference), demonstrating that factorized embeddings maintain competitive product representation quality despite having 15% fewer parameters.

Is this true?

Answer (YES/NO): NO